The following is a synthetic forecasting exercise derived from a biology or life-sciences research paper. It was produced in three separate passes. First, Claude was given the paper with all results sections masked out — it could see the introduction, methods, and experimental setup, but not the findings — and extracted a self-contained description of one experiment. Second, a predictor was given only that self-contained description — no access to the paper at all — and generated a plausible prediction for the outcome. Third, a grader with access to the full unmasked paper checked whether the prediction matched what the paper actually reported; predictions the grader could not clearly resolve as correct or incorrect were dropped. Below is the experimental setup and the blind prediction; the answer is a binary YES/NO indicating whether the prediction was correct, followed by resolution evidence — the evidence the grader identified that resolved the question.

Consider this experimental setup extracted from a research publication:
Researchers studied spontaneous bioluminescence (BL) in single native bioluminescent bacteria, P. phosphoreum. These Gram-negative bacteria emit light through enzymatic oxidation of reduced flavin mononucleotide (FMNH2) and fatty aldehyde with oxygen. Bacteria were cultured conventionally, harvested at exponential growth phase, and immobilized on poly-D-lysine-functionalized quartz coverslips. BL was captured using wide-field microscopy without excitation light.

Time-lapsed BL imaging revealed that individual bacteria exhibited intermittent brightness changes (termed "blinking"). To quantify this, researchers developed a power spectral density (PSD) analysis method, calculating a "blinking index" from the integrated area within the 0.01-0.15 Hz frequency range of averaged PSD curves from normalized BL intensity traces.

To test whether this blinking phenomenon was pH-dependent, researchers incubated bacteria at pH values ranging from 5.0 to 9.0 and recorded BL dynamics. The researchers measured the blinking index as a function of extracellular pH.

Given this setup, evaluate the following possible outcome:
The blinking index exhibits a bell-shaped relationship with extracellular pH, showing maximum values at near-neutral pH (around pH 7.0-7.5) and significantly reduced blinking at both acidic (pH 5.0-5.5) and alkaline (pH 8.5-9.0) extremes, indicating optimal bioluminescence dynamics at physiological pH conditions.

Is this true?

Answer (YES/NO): NO